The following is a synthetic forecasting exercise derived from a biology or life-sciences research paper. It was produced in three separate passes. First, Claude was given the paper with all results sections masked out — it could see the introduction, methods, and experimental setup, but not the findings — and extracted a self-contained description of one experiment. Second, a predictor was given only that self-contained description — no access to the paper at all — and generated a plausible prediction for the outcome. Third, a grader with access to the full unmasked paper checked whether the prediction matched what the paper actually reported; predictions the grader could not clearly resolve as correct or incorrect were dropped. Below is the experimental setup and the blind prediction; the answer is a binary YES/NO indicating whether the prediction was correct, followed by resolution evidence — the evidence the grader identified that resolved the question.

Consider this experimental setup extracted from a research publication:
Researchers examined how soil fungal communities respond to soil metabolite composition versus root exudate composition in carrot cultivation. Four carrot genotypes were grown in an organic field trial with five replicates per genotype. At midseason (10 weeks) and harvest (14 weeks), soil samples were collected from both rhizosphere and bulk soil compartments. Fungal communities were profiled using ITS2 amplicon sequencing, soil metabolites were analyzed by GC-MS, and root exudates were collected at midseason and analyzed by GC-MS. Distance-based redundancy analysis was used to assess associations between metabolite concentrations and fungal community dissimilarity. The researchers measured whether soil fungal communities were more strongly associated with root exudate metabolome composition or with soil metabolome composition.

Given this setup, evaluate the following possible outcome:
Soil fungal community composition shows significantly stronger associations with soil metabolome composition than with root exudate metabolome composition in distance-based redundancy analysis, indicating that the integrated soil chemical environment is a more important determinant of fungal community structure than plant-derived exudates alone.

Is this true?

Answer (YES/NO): YES